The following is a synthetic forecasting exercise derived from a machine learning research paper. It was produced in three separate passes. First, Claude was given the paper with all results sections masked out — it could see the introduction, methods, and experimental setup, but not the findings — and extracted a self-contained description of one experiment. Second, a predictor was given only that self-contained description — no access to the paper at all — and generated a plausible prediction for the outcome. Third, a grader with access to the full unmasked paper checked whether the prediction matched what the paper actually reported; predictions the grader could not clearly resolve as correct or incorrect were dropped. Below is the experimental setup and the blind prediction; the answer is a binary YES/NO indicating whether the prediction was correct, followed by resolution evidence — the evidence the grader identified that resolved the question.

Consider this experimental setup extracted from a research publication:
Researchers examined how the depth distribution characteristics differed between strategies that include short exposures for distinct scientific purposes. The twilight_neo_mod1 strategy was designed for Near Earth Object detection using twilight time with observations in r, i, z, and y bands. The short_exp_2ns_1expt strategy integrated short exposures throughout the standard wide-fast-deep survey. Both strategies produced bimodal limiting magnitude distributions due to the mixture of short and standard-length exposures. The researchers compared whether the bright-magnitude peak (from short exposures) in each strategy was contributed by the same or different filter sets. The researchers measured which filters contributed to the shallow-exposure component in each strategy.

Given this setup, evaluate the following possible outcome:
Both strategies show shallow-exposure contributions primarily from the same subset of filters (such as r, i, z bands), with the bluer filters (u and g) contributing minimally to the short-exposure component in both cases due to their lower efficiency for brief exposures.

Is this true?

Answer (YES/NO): NO